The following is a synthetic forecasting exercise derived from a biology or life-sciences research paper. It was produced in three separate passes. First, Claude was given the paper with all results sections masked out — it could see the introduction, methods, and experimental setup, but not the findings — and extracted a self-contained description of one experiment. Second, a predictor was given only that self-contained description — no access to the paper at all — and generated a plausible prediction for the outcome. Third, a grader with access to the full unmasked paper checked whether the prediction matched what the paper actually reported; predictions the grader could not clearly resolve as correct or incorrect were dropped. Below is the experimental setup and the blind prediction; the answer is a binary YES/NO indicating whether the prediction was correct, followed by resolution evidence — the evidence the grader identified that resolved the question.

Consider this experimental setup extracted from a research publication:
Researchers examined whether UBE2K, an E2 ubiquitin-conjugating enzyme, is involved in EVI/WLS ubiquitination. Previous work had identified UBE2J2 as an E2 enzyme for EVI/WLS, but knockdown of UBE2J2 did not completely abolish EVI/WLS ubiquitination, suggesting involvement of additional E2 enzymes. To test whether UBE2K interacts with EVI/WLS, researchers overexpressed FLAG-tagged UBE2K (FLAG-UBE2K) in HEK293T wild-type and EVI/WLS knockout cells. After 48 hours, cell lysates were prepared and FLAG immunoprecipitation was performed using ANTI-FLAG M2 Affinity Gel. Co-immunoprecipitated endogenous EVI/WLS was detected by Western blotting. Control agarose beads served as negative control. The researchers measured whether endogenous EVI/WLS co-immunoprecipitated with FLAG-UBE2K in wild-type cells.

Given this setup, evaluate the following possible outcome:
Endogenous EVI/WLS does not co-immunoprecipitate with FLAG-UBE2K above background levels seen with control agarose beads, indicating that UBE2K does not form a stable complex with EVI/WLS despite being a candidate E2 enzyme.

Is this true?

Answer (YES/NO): YES